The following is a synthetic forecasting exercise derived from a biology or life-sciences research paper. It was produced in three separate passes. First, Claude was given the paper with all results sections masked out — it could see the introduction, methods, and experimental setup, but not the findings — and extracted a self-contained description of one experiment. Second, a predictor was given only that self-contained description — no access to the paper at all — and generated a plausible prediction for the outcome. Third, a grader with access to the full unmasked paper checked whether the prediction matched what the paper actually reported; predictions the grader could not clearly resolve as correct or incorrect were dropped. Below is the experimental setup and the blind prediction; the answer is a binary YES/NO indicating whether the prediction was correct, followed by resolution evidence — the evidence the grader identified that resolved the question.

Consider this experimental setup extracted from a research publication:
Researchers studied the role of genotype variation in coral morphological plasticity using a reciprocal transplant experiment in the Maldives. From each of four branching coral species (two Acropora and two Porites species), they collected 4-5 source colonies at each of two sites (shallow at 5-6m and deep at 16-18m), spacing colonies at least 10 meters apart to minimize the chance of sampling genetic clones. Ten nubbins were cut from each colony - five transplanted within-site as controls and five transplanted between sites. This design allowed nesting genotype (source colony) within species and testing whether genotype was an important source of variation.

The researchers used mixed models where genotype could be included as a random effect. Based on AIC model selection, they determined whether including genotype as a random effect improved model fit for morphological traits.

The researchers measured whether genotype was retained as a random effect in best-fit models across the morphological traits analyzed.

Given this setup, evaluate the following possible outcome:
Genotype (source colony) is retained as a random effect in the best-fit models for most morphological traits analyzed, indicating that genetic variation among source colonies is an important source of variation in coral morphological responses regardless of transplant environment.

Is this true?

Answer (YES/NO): YES